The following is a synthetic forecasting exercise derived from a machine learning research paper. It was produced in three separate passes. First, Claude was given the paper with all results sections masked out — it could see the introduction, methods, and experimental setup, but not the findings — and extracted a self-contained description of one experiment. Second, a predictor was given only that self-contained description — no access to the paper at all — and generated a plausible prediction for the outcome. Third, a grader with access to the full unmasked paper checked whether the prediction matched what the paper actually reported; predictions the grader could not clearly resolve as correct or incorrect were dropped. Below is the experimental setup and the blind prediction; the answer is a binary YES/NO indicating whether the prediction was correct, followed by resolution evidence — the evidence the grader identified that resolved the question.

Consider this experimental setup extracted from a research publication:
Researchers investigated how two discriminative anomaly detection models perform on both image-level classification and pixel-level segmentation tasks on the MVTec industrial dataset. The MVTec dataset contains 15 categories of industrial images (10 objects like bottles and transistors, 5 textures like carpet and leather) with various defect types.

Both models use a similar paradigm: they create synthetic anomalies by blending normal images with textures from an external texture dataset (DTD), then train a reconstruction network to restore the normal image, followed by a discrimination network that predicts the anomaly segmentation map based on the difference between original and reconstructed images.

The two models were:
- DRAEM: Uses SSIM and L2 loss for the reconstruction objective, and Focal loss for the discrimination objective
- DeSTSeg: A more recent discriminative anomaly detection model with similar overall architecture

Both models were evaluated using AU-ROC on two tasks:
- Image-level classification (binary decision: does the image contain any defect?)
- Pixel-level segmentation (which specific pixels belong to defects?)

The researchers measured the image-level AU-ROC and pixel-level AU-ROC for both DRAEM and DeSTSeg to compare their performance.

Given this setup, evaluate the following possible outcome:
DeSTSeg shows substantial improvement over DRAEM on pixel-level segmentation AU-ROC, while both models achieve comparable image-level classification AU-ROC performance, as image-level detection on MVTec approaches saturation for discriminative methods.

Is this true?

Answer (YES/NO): NO